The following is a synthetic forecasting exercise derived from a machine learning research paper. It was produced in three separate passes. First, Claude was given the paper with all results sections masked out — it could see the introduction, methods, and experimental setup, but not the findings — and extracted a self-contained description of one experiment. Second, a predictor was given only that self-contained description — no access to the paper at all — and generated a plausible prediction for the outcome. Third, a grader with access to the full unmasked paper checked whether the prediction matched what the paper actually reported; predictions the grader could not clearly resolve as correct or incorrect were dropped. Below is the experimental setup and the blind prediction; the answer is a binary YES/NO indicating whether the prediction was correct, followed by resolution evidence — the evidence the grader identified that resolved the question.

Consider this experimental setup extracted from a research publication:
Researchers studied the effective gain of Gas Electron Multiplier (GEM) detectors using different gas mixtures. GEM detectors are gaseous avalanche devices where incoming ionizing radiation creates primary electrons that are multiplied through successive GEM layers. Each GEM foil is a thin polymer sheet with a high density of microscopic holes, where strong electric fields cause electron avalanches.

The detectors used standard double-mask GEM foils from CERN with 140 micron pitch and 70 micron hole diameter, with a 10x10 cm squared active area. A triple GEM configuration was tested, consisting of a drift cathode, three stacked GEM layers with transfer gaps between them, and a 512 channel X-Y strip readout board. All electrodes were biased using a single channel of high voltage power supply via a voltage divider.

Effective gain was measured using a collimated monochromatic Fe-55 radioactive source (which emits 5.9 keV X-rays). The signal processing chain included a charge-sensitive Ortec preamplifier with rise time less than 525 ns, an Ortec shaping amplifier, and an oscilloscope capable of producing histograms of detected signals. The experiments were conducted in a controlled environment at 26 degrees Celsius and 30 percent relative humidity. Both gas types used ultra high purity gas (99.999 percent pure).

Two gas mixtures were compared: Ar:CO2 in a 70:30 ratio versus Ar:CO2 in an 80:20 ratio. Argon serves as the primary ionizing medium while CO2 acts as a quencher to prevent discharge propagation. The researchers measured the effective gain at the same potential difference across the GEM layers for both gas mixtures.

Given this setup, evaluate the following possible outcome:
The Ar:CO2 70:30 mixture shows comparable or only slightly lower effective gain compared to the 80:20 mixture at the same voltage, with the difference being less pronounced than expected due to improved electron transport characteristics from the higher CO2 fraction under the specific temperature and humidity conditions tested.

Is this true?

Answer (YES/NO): NO